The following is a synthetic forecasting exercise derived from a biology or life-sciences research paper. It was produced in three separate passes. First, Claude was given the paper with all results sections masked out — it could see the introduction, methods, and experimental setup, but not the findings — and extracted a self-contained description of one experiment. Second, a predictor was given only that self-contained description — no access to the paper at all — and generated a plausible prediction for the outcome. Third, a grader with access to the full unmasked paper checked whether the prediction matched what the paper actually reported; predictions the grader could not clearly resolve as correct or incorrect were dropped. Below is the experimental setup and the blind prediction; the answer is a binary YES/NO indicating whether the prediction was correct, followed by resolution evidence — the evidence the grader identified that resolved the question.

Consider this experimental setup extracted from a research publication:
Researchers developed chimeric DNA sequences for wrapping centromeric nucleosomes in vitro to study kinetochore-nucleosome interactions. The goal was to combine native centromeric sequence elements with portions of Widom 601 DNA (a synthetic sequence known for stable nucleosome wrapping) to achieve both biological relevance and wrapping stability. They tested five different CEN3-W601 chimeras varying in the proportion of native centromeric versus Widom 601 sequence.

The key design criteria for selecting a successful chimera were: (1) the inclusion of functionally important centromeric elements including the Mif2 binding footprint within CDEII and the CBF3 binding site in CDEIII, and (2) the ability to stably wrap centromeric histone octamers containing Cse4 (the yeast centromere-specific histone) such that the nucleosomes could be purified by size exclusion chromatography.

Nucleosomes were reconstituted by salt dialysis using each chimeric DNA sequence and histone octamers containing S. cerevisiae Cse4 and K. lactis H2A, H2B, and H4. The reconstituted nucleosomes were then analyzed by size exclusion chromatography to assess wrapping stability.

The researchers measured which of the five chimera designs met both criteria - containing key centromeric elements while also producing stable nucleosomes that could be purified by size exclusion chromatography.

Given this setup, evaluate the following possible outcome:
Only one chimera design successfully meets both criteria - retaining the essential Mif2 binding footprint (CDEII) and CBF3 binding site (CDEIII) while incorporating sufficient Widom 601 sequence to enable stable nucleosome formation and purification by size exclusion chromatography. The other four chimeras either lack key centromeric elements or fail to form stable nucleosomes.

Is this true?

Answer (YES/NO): YES